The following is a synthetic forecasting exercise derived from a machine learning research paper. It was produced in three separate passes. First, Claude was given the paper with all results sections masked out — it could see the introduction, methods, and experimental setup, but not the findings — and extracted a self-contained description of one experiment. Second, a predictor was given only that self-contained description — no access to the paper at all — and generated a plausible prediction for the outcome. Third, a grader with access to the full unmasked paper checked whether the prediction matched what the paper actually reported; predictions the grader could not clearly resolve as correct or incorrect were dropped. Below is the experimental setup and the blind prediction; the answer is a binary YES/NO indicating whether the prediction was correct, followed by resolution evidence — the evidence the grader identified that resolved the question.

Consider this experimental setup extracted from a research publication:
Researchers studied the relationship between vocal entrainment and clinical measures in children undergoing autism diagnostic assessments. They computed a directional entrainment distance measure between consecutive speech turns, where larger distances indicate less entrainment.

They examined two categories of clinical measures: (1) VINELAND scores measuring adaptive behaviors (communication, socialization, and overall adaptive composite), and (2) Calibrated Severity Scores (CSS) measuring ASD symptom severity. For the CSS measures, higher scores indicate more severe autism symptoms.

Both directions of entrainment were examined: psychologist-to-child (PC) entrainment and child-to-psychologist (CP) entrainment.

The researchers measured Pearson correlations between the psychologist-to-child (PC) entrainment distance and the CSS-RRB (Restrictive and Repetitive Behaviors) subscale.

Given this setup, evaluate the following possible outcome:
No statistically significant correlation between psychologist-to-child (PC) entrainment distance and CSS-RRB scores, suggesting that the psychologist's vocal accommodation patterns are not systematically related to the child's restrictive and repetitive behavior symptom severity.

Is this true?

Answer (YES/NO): YES